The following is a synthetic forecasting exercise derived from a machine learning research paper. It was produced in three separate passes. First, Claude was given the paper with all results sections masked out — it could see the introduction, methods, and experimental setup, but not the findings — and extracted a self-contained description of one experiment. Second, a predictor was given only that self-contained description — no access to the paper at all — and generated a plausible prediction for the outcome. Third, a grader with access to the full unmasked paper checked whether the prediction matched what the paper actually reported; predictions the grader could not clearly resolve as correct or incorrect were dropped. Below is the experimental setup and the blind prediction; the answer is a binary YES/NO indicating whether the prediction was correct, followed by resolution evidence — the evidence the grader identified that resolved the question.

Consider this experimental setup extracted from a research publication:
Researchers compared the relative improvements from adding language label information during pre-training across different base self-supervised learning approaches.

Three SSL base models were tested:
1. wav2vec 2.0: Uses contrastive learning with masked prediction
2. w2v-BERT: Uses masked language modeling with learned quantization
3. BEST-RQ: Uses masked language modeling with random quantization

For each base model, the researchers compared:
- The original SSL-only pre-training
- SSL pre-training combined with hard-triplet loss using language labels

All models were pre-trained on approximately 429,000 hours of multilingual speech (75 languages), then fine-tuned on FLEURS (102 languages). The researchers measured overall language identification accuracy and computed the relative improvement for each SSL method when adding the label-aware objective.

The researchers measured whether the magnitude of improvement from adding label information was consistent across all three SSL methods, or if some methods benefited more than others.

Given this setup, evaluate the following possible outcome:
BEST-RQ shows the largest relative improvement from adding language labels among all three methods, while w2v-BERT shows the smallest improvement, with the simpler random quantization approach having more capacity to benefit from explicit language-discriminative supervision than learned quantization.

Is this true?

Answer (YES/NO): YES